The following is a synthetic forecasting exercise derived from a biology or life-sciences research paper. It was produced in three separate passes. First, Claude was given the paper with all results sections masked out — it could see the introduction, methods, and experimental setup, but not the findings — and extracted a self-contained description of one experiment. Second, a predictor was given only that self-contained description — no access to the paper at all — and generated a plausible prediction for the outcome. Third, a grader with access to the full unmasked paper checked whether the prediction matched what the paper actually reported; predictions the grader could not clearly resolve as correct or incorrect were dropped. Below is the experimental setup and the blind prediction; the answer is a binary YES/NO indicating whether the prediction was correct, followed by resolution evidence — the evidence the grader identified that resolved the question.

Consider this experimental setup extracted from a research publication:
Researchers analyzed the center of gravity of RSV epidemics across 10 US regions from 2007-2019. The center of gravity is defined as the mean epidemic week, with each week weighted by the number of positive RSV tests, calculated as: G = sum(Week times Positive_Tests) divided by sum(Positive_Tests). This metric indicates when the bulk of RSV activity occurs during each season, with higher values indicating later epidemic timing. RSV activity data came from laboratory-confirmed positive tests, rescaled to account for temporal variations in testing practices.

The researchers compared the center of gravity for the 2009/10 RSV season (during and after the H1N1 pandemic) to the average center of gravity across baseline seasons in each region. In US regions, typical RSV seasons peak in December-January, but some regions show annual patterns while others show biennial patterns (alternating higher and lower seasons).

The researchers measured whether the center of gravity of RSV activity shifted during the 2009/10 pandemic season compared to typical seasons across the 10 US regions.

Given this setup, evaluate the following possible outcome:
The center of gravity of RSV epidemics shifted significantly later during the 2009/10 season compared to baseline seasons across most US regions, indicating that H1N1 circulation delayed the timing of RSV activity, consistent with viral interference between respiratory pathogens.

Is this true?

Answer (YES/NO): NO